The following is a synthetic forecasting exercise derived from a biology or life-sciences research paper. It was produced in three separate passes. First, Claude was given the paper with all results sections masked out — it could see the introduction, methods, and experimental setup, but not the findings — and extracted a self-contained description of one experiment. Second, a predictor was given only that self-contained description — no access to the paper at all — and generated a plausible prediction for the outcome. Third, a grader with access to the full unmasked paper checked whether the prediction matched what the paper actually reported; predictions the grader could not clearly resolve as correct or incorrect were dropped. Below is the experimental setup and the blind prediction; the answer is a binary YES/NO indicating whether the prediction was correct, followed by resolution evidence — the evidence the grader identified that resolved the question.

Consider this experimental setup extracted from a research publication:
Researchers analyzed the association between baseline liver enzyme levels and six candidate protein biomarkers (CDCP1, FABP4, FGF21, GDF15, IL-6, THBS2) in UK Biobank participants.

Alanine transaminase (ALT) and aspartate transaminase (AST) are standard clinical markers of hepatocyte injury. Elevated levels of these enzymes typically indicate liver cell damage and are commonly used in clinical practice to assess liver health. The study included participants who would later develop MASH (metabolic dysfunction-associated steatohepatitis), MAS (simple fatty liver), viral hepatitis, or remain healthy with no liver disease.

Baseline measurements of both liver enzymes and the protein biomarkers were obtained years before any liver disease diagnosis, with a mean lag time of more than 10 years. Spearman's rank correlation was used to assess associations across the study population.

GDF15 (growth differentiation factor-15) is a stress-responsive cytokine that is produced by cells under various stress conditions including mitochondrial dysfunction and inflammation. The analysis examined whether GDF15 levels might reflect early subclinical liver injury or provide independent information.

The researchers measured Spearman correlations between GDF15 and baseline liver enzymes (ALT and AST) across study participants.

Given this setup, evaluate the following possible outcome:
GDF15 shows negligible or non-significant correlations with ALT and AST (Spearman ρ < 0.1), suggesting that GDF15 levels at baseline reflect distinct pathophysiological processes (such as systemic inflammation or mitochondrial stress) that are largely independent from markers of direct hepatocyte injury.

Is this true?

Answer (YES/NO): NO